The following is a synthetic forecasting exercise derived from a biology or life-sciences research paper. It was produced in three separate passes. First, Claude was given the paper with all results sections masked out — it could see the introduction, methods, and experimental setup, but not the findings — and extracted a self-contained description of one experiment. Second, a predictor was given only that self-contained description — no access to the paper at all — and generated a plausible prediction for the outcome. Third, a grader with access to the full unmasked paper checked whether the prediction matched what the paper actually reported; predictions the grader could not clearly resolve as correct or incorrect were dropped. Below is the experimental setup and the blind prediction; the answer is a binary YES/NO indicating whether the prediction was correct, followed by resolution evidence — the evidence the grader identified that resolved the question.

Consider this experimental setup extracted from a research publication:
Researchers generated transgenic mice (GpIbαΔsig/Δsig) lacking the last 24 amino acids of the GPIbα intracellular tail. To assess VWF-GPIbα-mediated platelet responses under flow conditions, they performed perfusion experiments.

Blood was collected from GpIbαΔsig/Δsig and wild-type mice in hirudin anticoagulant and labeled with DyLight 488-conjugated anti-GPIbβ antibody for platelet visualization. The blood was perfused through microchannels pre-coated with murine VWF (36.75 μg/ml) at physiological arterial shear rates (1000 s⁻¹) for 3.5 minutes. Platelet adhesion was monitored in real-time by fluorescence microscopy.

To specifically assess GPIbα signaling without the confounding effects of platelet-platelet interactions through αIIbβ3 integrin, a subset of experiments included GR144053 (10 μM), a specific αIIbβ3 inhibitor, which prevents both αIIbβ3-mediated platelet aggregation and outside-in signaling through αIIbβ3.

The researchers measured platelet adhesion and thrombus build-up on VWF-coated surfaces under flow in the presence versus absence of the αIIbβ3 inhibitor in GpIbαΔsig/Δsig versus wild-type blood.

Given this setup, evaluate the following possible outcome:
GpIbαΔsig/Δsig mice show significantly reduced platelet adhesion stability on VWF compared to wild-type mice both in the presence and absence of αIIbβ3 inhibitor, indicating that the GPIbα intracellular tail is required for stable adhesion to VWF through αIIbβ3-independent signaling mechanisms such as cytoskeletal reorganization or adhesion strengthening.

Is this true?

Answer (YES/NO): NO